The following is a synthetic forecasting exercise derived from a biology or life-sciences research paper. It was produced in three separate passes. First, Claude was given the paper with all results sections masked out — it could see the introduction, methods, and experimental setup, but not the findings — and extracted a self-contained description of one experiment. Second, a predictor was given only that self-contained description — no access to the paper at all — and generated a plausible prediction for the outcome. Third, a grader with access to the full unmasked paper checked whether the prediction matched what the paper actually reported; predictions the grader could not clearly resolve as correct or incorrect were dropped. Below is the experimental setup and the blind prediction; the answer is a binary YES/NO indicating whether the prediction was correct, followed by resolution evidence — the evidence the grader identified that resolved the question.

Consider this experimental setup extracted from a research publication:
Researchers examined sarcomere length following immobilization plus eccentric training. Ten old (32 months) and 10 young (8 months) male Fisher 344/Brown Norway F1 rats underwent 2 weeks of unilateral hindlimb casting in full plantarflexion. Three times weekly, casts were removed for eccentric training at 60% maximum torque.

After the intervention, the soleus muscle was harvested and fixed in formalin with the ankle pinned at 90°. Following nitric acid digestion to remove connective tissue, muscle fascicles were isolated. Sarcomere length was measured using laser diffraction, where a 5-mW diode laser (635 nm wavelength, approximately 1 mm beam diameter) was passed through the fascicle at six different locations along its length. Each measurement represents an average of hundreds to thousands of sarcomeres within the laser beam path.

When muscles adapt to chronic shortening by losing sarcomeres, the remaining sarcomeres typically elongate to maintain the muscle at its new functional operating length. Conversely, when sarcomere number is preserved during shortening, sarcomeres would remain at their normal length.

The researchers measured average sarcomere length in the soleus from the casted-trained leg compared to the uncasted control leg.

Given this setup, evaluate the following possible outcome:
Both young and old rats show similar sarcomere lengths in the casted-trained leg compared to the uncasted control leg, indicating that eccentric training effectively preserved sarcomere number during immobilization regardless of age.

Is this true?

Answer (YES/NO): NO